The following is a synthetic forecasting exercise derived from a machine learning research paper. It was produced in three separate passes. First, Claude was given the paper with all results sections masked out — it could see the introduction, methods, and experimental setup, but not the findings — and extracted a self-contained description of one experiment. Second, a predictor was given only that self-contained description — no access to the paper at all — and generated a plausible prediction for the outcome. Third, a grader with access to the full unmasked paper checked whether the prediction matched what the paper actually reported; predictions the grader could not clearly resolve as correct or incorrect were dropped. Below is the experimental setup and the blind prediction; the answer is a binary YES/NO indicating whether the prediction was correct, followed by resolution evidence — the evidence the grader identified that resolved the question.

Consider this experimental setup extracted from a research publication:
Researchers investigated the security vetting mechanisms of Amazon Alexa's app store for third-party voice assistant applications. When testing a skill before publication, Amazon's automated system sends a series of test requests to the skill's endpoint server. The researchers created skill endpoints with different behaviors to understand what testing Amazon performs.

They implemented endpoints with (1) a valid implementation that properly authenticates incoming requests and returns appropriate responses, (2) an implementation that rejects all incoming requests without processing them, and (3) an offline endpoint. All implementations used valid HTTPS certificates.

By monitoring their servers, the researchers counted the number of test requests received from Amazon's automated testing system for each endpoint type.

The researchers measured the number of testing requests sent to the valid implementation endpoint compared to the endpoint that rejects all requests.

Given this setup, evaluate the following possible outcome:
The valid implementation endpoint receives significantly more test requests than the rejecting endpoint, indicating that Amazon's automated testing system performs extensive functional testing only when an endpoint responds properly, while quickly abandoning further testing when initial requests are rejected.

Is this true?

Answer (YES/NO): NO